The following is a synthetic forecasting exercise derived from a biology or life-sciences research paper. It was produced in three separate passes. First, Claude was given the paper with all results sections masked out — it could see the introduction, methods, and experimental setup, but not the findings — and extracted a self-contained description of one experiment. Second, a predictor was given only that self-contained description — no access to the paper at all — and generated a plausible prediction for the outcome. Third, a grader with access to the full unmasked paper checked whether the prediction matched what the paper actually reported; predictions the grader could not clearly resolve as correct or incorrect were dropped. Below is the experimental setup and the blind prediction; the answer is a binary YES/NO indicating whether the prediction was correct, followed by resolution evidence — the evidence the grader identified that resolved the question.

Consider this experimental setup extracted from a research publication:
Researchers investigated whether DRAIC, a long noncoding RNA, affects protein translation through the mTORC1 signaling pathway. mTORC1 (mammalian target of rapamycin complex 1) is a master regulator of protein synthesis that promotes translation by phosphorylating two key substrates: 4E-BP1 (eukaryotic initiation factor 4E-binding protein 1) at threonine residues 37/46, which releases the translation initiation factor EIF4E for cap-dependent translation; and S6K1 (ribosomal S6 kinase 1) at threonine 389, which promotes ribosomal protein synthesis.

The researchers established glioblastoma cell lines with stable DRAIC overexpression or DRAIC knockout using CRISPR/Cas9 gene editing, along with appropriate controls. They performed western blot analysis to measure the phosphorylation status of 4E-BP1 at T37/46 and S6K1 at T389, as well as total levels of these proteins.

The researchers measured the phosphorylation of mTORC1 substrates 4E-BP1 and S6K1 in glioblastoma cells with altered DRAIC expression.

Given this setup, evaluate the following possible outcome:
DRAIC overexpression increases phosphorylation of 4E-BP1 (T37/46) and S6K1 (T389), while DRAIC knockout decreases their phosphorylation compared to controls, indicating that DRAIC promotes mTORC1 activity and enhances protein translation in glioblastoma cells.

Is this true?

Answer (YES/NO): NO